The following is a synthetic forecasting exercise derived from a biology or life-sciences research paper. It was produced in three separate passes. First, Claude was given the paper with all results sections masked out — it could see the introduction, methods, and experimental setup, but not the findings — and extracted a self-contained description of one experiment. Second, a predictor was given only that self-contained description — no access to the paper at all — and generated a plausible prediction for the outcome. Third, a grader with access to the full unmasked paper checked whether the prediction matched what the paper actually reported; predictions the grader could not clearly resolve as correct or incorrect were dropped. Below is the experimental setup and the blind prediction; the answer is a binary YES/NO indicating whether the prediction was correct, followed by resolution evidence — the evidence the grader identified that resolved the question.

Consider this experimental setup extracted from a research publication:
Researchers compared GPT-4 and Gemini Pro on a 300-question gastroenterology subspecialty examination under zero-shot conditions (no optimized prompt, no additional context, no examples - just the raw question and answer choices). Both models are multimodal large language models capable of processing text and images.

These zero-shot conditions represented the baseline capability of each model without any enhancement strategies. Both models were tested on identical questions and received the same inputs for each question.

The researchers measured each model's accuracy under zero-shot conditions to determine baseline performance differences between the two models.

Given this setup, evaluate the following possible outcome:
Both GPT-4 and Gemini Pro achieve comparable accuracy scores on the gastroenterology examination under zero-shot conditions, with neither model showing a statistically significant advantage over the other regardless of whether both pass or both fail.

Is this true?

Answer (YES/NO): NO